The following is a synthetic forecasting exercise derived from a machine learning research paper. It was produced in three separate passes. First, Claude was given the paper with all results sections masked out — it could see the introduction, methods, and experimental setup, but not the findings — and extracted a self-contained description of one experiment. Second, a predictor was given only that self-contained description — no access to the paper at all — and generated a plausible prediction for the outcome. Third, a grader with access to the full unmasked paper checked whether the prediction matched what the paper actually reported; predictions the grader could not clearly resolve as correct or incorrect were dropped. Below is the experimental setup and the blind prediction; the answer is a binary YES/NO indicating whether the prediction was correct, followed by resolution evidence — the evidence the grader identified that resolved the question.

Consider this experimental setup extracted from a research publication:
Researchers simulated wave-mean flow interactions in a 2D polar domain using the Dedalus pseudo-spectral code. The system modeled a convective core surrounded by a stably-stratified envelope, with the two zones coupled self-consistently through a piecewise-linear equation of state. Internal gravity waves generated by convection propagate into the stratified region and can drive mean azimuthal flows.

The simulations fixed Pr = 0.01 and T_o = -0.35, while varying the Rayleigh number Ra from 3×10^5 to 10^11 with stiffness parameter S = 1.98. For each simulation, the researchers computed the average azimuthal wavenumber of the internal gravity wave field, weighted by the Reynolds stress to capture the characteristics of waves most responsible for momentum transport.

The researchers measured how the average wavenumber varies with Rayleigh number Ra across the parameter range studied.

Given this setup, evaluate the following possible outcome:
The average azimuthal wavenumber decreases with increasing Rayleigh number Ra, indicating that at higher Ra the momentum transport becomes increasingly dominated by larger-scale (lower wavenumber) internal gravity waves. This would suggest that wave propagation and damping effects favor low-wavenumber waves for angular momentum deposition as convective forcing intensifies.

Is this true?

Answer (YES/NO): NO